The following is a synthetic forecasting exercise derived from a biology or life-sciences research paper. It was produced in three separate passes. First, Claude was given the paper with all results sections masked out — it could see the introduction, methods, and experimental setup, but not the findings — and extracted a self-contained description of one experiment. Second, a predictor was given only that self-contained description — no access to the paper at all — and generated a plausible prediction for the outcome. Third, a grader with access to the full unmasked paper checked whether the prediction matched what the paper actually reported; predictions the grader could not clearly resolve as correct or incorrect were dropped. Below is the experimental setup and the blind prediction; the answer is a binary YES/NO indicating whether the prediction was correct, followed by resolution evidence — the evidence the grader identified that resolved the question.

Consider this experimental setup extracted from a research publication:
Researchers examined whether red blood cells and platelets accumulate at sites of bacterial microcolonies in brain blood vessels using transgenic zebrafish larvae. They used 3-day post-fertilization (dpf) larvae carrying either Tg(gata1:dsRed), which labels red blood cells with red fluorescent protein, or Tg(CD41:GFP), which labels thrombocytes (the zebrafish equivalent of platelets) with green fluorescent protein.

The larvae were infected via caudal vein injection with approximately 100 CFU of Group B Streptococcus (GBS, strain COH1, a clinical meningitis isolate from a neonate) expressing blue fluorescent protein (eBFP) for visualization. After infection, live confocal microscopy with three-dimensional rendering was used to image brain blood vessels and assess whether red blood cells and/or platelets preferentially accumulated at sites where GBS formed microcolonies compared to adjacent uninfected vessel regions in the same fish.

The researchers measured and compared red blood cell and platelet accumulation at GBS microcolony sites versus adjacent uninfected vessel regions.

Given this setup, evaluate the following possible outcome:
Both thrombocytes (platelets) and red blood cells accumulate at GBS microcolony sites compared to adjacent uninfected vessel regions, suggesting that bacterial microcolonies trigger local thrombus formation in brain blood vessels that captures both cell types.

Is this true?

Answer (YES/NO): YES